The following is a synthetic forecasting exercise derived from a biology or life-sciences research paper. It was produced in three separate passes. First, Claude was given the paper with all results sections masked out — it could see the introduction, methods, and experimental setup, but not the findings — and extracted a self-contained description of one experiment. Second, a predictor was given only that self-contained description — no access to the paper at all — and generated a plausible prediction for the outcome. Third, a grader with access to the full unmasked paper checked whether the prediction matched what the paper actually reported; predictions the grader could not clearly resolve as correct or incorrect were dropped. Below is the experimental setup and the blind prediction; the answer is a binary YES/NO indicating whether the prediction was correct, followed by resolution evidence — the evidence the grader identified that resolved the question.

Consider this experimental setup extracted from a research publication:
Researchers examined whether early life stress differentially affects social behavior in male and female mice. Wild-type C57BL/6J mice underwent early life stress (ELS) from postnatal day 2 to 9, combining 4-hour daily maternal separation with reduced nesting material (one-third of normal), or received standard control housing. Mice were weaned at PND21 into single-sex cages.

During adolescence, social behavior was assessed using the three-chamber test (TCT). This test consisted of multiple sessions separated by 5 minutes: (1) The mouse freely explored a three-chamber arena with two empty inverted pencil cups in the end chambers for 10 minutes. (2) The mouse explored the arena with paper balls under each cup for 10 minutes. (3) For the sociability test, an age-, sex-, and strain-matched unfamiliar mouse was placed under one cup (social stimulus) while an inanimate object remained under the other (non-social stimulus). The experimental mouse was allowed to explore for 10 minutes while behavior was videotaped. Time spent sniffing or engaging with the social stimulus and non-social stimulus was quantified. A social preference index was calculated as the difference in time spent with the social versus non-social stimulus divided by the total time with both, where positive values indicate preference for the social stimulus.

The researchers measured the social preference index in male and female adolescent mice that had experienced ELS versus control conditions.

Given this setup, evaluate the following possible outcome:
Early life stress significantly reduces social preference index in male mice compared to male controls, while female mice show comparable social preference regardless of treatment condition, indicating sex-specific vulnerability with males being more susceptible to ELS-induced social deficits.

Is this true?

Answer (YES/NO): YES